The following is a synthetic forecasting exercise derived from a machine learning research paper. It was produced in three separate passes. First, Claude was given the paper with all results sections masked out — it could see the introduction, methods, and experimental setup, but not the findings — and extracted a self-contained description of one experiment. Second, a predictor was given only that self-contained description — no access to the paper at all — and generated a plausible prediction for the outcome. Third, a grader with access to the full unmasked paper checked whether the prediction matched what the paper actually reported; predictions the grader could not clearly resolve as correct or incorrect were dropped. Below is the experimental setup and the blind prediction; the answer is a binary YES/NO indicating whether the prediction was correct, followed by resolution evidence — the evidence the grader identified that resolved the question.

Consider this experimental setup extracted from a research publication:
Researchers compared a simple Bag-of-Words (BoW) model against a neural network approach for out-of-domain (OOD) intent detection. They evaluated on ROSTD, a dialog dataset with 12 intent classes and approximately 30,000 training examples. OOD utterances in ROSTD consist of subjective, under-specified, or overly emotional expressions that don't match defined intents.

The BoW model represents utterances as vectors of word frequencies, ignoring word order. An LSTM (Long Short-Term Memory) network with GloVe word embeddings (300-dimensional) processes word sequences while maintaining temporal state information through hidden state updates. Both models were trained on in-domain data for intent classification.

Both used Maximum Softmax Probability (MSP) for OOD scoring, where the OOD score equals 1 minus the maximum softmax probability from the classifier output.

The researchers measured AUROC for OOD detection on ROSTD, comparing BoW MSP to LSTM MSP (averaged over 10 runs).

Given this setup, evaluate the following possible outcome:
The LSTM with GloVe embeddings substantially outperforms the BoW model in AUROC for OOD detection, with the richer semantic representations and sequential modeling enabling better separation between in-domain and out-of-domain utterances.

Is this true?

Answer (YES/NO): NO